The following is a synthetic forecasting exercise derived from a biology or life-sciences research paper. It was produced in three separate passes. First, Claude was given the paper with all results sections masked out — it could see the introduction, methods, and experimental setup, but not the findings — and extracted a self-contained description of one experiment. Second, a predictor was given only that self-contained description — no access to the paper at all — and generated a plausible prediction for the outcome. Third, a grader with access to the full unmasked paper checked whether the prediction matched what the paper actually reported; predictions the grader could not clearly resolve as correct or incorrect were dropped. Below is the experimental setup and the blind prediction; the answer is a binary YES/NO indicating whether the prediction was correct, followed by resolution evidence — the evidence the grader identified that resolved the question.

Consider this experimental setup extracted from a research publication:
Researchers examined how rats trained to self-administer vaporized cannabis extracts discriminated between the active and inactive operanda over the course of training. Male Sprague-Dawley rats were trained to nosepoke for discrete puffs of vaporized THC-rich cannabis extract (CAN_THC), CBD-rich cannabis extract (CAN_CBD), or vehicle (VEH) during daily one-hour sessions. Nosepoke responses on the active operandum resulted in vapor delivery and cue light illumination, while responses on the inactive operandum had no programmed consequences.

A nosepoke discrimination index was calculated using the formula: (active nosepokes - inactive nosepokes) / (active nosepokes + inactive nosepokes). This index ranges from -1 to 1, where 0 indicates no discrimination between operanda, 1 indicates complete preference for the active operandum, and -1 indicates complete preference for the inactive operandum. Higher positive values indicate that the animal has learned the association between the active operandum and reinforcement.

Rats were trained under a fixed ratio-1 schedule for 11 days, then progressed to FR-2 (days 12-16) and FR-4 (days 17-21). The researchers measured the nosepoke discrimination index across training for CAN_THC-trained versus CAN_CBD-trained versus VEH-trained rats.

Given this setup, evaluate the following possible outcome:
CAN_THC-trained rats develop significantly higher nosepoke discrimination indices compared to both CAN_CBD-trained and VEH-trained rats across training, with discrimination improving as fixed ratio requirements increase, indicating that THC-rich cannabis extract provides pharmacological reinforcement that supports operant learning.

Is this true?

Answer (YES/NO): NO